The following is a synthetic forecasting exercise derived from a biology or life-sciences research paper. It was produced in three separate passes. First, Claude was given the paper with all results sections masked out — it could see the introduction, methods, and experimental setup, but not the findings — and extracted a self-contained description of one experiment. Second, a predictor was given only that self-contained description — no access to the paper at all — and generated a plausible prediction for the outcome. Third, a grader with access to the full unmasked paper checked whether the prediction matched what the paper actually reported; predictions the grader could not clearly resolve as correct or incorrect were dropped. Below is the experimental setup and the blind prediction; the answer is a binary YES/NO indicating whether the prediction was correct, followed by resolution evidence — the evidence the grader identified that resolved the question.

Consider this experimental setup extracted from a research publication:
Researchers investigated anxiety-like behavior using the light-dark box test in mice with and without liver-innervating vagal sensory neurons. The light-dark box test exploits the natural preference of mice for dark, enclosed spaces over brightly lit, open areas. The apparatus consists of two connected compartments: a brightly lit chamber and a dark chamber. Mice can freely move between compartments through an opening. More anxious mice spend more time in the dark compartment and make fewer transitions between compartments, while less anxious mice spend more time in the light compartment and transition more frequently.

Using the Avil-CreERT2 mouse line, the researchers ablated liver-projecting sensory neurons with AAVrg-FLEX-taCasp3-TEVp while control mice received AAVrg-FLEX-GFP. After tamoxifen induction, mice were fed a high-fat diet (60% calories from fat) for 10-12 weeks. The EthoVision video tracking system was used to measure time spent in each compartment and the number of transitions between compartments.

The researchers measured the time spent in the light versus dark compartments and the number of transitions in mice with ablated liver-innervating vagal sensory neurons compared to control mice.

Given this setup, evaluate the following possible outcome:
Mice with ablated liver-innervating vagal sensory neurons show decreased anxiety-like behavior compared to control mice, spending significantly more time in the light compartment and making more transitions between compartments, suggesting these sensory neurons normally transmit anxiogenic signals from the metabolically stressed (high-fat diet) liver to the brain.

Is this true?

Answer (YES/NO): YES